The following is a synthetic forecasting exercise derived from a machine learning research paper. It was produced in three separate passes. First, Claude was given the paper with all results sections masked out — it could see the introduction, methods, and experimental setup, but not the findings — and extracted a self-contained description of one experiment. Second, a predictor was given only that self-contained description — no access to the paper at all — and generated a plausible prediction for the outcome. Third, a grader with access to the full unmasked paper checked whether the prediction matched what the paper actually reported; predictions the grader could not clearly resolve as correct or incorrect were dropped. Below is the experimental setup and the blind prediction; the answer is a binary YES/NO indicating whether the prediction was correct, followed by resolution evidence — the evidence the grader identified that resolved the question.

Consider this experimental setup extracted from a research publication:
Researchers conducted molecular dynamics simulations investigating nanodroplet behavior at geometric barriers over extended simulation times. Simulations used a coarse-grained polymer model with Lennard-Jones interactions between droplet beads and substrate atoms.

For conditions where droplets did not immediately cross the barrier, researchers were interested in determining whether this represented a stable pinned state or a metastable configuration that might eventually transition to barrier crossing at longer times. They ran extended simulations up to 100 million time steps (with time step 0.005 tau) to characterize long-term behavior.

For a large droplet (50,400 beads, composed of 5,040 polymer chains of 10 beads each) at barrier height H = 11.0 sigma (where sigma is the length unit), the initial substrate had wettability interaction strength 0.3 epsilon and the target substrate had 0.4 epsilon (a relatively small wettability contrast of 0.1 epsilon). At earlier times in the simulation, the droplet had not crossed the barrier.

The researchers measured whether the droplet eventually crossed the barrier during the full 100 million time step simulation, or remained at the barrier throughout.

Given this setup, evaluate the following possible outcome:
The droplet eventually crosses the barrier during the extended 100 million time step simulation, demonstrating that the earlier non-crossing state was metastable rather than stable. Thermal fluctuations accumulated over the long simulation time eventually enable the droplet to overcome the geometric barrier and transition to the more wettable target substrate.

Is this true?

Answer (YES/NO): NO